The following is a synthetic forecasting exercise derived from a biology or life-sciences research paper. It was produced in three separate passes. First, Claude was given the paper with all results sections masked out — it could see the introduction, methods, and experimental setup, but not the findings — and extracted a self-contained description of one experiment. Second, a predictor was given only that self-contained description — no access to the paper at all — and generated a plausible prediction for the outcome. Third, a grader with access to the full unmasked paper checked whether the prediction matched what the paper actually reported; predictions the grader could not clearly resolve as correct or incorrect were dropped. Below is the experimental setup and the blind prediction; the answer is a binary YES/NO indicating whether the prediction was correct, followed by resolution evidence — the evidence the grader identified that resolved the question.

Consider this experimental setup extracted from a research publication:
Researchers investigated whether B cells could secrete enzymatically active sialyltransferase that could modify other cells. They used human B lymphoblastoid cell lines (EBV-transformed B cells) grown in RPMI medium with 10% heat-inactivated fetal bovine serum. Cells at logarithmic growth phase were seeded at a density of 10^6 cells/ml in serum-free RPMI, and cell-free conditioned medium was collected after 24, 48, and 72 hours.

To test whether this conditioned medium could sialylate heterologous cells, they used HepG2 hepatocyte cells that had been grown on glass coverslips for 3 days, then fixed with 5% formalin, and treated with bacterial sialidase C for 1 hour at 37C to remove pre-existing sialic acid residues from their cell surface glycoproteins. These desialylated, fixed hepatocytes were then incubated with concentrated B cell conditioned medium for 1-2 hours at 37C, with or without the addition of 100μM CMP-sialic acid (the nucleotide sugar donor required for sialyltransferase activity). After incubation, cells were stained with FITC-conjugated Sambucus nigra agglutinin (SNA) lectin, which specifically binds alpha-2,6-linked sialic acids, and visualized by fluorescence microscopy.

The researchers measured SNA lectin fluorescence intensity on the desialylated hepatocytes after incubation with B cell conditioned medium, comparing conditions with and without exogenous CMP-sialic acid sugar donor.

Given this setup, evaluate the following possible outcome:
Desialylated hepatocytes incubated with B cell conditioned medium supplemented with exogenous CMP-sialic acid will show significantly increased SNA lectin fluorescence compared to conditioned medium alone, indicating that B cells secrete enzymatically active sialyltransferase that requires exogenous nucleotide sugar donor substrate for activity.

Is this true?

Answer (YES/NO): YES